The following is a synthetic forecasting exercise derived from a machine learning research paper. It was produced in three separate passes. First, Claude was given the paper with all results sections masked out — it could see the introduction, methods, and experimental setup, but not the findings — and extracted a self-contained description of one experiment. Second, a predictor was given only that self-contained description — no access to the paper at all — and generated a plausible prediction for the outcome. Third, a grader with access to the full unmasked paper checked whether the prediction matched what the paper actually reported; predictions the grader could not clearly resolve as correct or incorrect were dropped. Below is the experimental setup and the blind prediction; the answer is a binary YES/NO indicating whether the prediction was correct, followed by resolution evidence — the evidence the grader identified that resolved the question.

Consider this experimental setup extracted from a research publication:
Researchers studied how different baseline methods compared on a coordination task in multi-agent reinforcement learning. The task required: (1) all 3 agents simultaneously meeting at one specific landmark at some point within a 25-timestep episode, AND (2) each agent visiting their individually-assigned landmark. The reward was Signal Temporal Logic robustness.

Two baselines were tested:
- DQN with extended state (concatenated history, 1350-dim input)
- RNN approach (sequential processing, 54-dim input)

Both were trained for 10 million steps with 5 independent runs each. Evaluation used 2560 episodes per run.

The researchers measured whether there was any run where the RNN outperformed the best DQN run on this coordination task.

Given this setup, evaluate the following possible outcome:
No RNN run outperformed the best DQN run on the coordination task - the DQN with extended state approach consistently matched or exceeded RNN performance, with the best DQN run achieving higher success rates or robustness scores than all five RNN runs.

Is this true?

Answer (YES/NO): NO